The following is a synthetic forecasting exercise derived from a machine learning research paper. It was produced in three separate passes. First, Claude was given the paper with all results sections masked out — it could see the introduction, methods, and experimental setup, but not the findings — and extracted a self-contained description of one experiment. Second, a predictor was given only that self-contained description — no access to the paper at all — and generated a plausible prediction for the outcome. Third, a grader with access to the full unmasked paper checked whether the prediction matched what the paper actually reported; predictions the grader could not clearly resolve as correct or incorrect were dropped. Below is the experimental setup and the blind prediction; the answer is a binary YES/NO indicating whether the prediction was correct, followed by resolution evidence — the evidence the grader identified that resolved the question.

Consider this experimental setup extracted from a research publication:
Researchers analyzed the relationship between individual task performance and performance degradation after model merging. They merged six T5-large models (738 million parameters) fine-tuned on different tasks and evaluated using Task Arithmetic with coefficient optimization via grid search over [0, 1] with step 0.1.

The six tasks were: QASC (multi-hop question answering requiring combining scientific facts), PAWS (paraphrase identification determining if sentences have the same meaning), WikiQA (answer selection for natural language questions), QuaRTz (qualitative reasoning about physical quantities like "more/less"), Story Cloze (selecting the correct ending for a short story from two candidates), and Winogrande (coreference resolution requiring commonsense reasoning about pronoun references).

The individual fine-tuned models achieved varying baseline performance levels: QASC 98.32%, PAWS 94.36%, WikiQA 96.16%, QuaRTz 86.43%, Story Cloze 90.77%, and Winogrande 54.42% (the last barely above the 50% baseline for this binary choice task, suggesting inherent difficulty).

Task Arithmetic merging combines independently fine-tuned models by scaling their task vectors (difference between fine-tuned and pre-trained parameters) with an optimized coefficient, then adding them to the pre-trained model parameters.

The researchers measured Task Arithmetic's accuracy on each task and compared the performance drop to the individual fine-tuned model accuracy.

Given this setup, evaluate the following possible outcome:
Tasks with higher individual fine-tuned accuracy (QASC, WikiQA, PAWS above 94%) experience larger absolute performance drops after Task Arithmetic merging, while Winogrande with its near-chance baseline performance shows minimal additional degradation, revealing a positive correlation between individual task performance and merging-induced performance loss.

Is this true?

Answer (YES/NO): NO